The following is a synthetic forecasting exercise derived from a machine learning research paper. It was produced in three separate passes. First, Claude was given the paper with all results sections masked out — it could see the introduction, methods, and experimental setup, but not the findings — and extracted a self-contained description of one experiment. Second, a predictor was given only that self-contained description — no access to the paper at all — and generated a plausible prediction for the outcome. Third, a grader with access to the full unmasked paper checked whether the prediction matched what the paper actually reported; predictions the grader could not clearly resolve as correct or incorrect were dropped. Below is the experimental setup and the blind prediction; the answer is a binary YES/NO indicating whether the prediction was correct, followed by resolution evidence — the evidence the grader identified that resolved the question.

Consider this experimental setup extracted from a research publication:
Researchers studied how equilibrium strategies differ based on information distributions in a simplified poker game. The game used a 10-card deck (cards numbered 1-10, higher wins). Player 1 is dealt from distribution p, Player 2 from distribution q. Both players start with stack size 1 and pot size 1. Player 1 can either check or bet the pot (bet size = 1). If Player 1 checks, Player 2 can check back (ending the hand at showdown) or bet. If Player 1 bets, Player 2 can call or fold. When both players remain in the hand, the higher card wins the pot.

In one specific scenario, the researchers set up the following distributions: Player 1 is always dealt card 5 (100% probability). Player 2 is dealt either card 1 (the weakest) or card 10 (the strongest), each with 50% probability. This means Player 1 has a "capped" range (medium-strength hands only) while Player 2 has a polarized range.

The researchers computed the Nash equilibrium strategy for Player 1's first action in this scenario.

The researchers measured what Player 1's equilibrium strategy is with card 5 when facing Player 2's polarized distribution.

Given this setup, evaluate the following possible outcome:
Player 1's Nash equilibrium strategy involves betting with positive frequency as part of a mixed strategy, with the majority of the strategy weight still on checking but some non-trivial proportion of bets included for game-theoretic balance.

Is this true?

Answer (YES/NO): NO